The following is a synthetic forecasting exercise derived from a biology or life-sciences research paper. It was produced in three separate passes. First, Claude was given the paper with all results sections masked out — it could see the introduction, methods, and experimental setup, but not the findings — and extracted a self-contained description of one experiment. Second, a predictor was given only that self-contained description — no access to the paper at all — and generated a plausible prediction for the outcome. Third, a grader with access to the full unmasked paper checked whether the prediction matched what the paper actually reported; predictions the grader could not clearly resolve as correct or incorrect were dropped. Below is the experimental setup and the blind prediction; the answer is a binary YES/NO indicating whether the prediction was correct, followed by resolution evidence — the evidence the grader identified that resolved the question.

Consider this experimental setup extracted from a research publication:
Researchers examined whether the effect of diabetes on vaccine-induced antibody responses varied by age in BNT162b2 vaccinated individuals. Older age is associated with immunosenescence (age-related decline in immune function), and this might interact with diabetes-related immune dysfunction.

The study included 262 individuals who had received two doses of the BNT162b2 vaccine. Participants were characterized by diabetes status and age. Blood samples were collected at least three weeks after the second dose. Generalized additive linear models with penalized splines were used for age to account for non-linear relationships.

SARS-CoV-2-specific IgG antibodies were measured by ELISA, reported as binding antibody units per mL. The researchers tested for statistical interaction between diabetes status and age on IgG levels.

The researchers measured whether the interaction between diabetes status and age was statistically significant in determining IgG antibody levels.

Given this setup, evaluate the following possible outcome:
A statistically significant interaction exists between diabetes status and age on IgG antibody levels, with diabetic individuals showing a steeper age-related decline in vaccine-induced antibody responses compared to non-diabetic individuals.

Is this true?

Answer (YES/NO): NO